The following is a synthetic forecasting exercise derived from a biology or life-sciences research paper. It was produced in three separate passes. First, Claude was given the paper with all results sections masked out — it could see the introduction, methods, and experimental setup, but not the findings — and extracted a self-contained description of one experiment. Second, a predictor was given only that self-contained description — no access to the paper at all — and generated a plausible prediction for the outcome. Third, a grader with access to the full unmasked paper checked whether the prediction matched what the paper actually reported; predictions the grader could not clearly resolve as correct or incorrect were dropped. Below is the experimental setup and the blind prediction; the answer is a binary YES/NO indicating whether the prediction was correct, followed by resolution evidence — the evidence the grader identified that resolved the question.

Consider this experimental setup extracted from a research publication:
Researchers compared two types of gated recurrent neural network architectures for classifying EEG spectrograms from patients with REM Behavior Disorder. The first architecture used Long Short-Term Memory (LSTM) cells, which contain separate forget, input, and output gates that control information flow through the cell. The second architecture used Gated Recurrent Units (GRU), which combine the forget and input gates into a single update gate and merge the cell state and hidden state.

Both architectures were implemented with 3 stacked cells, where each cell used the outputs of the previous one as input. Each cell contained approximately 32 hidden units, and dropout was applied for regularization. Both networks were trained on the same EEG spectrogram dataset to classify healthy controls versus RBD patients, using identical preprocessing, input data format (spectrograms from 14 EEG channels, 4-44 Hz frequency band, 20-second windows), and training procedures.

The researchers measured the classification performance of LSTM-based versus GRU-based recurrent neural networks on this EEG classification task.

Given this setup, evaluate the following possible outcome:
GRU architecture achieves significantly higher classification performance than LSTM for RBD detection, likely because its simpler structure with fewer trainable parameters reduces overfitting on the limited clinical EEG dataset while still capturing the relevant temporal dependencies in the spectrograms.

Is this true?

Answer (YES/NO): NO